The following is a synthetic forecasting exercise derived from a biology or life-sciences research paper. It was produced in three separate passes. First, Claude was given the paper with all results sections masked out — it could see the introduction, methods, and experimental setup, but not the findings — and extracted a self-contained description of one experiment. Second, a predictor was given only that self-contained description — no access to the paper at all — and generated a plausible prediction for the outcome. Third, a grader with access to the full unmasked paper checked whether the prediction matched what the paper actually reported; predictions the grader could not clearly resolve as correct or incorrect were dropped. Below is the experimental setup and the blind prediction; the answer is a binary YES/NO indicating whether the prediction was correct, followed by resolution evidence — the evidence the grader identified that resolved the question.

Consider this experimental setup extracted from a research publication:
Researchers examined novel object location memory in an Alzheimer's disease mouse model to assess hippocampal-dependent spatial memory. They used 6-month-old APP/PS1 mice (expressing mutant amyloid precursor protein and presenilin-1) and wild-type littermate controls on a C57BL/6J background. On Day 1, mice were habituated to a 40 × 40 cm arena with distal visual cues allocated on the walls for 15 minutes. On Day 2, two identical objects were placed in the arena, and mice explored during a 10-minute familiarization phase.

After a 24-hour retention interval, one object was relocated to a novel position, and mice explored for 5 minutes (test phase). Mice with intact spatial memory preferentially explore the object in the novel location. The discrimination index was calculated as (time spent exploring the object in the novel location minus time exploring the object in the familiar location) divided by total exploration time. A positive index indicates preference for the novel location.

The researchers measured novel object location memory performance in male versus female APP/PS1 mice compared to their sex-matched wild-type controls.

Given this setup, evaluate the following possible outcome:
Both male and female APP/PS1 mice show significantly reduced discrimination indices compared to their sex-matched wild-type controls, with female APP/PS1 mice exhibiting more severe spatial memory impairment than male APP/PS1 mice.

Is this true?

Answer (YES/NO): NO